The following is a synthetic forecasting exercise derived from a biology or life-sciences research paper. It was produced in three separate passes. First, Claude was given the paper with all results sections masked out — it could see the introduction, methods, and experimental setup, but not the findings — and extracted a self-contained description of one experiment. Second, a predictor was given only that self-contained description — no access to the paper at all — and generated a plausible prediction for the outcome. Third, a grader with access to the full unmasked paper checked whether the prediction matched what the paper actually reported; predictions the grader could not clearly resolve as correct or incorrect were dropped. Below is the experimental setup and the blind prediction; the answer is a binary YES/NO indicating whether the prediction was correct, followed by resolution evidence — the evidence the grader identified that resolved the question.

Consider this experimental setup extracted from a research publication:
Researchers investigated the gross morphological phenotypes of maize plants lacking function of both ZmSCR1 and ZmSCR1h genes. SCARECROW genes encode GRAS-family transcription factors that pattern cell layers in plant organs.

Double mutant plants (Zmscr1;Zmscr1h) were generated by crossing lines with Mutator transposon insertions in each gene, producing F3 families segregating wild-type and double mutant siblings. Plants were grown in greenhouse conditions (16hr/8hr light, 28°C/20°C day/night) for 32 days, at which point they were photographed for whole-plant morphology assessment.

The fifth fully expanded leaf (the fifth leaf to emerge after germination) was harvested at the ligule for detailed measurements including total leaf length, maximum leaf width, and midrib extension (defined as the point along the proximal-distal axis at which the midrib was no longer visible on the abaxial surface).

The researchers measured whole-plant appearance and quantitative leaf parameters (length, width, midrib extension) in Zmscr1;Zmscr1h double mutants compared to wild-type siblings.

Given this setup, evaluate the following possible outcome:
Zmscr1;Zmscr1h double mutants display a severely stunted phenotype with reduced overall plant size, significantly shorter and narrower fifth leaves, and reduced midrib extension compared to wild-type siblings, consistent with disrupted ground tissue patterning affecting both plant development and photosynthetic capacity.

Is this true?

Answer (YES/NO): YES